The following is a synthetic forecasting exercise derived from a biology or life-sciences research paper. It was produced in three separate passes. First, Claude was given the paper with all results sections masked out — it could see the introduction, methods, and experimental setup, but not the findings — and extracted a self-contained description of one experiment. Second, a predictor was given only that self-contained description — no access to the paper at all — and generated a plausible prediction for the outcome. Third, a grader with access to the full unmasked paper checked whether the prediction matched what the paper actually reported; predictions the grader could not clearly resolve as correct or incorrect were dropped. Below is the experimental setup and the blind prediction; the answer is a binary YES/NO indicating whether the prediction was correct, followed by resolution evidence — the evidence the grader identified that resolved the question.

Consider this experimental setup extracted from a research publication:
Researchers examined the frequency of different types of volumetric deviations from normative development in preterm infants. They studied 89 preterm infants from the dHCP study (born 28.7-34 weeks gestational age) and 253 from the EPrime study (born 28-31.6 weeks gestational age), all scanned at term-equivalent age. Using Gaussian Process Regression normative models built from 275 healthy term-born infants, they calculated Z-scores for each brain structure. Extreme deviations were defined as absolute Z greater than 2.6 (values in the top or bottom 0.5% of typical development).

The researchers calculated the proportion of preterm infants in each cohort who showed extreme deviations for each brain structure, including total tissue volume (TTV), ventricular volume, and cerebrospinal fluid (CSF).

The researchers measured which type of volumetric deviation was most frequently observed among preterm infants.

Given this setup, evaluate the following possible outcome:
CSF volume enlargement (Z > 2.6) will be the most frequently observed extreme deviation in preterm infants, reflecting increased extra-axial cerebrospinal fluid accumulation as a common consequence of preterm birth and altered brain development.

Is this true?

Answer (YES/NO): NO